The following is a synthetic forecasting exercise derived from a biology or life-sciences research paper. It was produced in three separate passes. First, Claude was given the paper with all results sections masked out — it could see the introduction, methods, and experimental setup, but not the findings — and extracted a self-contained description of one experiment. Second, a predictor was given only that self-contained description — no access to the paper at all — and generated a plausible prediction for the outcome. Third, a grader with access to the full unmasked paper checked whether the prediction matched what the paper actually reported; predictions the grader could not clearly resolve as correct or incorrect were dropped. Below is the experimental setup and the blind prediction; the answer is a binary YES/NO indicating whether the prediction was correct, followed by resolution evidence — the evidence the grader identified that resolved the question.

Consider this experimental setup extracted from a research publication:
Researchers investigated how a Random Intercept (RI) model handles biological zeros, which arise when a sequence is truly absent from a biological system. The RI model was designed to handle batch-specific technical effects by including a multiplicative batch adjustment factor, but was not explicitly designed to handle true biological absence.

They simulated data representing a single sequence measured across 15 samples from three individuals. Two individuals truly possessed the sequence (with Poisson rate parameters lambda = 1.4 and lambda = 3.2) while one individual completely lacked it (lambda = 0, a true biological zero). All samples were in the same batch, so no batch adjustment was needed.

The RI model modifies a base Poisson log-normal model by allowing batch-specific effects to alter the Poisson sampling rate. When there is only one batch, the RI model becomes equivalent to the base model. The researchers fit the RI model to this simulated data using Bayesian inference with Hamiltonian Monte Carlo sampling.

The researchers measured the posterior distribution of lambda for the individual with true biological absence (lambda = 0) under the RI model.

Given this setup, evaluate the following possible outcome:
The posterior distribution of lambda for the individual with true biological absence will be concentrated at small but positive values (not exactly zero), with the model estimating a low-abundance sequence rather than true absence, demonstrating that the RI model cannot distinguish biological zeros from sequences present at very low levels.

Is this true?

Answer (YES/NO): YES